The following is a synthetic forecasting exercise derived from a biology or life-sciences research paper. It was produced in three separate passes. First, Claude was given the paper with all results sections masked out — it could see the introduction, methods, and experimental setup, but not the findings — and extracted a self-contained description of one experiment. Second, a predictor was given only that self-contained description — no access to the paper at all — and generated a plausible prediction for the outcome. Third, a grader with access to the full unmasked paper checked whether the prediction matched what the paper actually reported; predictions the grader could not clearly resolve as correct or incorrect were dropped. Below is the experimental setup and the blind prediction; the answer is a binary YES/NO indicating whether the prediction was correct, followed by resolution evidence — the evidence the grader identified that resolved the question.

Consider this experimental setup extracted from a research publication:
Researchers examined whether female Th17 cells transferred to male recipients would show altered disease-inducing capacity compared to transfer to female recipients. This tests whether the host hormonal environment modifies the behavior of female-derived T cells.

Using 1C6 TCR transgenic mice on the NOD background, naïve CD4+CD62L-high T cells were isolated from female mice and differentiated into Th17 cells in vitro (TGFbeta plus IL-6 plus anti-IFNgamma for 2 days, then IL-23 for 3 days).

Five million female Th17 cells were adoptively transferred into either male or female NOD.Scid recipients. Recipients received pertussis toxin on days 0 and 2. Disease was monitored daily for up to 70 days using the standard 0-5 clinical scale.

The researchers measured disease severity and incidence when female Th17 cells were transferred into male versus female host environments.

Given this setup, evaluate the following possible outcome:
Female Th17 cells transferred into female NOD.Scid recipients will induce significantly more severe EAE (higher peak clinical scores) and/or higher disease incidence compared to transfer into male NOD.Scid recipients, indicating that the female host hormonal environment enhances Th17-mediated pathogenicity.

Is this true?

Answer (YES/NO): NO